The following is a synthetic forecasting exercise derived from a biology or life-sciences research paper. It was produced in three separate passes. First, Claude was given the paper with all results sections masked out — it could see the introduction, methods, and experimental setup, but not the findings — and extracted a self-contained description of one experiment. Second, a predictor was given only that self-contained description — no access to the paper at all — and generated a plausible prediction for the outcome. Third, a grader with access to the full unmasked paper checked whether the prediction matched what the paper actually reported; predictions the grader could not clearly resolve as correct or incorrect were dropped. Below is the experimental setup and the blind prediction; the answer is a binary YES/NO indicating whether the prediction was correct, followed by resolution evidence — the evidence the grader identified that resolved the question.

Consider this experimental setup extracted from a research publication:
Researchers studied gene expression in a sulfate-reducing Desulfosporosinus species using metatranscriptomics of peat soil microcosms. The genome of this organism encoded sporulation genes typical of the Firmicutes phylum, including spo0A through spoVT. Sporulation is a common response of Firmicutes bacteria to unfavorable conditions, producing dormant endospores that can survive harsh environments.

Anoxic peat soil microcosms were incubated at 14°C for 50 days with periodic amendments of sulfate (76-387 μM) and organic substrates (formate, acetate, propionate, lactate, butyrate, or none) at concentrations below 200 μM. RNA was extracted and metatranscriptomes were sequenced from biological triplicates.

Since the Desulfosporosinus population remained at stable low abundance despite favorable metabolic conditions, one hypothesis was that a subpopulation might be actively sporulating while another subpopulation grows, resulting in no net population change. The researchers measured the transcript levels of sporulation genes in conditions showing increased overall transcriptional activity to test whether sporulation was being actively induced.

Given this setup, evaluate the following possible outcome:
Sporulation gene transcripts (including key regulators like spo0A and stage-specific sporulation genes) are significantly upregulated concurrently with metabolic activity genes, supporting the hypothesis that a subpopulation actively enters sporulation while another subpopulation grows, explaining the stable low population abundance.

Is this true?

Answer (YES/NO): NO